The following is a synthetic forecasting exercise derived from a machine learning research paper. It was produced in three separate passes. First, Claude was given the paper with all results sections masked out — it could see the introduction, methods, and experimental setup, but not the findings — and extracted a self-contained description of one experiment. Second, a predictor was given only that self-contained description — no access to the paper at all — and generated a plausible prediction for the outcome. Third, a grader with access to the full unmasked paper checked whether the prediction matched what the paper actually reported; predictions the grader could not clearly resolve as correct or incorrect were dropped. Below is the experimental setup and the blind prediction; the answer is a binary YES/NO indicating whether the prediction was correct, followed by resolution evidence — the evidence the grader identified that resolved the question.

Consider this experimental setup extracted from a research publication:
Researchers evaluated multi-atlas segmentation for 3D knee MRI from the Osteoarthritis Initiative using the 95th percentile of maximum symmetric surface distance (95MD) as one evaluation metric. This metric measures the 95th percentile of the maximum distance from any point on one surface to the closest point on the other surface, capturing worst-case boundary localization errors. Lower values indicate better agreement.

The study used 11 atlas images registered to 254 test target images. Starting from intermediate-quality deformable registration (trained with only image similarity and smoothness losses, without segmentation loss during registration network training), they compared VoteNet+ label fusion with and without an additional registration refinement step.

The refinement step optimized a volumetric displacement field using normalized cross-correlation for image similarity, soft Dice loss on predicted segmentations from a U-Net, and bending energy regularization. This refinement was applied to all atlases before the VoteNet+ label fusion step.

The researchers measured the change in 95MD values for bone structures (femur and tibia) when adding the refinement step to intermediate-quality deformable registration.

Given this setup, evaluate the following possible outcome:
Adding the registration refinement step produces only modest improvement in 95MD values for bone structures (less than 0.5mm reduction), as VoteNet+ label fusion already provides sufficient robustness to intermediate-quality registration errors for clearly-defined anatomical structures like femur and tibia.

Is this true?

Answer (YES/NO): YES